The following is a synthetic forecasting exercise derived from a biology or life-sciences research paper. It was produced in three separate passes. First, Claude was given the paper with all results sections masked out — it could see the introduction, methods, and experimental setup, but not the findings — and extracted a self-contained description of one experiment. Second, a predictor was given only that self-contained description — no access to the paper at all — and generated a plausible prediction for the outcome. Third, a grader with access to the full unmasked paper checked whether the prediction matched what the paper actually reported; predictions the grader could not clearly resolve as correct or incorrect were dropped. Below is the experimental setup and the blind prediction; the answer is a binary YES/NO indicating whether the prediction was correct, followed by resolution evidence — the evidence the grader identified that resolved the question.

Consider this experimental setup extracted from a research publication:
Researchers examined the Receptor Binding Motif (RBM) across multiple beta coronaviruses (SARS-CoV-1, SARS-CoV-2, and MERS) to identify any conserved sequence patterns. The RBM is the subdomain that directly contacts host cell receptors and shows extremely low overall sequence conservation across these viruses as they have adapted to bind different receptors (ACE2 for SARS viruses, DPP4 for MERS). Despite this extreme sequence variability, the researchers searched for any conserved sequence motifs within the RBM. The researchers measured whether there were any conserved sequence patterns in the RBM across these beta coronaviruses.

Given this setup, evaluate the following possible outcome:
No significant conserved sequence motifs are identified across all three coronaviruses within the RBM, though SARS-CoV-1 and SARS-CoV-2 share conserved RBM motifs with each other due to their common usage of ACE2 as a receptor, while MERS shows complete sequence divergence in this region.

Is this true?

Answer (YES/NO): NO